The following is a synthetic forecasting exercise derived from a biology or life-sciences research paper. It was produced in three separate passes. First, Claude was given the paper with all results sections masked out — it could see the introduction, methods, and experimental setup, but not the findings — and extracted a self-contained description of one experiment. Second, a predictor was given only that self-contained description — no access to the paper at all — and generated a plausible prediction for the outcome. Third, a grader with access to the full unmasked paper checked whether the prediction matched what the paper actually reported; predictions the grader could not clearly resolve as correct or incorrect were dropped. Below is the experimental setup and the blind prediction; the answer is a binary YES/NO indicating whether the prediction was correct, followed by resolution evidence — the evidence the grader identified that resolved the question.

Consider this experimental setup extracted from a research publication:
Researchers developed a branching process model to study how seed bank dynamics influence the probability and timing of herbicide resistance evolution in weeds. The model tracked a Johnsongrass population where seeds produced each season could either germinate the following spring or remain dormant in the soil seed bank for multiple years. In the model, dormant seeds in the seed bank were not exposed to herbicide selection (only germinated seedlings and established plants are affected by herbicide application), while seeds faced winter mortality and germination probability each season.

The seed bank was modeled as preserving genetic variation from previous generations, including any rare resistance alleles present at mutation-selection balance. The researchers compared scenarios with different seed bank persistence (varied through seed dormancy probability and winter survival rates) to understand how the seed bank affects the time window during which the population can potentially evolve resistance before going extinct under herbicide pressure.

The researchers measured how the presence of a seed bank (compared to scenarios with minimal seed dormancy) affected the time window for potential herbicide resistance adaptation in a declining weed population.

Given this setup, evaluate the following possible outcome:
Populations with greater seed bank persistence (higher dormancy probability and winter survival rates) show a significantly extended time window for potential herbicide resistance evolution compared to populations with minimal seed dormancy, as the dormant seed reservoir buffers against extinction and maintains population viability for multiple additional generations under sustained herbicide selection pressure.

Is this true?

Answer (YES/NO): YES